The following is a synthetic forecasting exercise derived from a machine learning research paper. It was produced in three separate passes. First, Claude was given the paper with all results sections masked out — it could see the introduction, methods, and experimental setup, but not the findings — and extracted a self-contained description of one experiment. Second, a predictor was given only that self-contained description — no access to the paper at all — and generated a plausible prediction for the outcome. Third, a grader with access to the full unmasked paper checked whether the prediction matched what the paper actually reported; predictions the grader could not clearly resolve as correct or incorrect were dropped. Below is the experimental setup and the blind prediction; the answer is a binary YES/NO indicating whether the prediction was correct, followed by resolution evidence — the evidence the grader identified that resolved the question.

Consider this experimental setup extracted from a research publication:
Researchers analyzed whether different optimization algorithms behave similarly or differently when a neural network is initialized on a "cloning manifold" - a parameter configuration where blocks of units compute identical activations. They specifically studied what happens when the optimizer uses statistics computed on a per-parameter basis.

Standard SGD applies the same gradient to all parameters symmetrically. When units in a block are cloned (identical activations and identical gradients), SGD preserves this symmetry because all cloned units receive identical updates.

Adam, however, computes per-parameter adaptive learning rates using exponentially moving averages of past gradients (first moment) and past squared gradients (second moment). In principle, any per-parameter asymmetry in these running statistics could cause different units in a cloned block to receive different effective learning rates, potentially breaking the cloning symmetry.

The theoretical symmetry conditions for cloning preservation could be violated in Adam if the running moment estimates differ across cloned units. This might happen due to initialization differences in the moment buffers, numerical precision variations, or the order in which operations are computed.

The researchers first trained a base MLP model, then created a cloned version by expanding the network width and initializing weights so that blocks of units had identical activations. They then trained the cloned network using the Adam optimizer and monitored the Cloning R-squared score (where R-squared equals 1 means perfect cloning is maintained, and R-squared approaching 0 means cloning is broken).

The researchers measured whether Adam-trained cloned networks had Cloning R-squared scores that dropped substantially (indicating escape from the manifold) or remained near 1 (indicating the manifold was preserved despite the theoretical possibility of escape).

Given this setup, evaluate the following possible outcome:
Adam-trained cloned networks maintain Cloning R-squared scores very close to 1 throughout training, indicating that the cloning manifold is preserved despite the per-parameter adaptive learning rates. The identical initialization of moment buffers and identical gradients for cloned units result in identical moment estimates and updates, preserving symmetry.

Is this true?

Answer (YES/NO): YES